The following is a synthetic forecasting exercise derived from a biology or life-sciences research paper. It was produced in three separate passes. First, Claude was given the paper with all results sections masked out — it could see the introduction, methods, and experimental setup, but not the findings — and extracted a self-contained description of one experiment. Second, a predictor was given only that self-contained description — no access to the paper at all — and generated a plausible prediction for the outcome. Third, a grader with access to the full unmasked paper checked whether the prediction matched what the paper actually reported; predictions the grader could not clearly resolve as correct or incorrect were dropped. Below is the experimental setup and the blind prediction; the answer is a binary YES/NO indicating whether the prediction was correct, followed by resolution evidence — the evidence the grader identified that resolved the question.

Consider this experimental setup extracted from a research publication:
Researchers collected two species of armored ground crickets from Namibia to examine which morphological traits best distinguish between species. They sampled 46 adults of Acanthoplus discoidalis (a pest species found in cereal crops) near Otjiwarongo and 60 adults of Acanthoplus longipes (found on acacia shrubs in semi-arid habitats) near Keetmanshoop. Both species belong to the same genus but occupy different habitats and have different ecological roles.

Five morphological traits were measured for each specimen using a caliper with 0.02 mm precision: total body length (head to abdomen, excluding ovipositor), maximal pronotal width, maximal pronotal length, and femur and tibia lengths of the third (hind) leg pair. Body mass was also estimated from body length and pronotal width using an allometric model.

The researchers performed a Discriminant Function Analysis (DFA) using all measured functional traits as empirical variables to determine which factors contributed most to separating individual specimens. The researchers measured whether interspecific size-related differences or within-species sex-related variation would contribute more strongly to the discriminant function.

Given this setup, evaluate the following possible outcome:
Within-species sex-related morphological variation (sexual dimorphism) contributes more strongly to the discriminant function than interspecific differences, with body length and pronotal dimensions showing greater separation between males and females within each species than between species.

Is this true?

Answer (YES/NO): NO